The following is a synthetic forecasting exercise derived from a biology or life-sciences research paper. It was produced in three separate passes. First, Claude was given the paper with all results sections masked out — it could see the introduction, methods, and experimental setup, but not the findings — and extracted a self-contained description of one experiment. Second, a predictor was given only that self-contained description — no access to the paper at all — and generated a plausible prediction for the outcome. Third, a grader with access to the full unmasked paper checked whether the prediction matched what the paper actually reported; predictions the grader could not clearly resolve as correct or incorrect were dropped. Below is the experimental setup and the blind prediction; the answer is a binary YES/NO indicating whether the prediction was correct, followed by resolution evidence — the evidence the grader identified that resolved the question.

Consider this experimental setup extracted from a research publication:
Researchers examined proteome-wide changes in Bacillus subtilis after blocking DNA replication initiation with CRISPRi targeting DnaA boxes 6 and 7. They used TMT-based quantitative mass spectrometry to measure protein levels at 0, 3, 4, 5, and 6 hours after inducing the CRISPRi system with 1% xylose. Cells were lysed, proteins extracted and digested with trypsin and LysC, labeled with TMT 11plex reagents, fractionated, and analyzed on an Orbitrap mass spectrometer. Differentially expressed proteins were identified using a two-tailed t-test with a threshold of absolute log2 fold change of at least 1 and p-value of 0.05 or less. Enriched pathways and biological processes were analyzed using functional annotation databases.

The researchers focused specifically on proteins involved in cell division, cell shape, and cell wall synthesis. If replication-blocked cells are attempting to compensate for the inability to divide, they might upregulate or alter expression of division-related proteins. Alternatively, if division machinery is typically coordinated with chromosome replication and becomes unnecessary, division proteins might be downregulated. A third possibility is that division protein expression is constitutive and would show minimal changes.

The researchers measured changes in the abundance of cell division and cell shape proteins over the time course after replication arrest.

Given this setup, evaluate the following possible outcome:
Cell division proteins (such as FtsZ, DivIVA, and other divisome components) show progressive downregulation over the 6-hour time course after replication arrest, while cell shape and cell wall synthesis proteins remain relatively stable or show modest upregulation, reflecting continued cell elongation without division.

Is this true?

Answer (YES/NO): NO